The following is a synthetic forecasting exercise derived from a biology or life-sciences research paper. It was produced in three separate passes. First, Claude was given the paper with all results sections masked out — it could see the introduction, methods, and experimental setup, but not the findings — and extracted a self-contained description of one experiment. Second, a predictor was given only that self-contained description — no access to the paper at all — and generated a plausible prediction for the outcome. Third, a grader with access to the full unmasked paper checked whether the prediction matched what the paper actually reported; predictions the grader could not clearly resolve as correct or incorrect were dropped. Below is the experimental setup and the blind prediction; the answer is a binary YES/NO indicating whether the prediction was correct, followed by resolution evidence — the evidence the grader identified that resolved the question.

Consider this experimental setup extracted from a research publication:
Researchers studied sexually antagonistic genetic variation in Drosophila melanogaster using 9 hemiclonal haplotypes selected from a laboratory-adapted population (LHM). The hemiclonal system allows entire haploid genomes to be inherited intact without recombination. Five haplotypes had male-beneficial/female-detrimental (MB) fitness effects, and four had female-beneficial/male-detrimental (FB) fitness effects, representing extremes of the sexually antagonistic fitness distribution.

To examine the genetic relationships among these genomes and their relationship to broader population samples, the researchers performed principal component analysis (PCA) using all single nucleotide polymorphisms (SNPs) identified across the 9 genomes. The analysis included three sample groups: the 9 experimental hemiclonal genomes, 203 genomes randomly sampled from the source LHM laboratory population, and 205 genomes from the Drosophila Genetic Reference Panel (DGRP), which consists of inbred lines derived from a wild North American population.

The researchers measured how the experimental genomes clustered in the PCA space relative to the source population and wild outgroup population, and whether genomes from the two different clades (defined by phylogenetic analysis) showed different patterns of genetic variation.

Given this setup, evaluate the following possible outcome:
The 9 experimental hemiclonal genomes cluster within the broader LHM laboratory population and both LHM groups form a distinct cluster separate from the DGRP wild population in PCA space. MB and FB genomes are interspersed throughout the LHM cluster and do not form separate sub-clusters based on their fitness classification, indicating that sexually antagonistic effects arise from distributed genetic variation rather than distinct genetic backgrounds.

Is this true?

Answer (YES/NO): NO